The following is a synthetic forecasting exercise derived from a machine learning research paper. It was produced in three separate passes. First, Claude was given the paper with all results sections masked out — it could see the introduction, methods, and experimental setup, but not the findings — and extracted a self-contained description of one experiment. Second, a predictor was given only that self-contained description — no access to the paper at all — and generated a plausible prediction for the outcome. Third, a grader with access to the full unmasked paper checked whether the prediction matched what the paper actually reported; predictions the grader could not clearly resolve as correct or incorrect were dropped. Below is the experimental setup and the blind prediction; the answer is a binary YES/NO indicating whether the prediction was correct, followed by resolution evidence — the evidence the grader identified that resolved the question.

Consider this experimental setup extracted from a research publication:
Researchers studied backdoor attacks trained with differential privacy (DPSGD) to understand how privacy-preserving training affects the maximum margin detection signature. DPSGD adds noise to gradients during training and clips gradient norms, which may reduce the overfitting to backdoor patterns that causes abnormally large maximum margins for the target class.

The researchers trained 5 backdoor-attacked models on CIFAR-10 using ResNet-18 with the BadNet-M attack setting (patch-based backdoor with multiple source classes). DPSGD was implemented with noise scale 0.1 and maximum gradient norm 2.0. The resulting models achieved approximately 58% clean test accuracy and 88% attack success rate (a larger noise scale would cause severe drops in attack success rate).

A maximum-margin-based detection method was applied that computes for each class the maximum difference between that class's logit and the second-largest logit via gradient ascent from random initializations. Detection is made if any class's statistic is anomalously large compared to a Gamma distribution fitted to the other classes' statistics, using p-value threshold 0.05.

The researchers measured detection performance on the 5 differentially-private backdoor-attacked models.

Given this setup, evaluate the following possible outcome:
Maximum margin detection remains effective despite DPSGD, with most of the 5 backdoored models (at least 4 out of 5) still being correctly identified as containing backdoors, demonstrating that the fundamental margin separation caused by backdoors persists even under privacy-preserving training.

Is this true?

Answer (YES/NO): YES